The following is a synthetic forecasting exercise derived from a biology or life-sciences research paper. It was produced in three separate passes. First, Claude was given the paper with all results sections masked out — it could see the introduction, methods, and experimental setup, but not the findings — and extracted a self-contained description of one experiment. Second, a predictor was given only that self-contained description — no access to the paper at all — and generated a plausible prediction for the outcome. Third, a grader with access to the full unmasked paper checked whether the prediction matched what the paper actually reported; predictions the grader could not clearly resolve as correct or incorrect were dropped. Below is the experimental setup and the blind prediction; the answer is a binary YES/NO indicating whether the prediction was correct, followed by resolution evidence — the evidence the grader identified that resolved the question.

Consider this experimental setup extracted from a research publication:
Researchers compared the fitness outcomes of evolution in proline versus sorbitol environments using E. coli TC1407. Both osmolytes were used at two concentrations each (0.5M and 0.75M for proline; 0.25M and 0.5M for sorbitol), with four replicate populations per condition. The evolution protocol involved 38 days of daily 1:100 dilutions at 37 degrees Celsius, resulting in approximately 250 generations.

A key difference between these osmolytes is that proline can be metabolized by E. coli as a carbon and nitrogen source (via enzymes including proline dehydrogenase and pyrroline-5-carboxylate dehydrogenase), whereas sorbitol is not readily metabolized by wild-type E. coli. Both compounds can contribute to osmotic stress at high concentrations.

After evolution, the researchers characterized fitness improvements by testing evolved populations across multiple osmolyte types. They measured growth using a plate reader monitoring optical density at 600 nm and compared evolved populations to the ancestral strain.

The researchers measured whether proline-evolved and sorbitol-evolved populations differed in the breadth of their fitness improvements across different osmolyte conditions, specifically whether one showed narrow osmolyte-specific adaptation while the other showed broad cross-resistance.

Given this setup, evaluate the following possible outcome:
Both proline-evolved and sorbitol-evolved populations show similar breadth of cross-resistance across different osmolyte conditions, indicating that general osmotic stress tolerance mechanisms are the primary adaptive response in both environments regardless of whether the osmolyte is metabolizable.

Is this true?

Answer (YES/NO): NO